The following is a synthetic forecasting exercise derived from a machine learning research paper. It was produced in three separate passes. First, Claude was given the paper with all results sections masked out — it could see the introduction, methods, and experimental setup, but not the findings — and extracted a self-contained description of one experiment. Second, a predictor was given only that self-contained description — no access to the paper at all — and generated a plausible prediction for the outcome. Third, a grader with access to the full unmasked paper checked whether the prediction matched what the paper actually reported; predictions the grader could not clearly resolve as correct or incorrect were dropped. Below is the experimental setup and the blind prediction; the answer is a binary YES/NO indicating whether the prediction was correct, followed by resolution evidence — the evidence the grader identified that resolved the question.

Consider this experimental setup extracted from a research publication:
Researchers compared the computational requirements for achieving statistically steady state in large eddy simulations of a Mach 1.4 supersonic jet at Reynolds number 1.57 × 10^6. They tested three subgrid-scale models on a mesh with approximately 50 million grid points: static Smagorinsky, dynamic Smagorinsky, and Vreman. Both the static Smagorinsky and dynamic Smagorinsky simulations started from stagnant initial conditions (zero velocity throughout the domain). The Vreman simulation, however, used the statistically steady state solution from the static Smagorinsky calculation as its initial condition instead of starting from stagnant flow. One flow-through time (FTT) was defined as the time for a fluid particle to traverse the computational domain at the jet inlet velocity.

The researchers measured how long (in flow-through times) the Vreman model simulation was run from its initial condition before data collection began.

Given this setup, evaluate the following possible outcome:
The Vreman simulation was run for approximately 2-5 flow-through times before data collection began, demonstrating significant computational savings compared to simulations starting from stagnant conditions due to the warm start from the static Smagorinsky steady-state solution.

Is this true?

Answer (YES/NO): NO